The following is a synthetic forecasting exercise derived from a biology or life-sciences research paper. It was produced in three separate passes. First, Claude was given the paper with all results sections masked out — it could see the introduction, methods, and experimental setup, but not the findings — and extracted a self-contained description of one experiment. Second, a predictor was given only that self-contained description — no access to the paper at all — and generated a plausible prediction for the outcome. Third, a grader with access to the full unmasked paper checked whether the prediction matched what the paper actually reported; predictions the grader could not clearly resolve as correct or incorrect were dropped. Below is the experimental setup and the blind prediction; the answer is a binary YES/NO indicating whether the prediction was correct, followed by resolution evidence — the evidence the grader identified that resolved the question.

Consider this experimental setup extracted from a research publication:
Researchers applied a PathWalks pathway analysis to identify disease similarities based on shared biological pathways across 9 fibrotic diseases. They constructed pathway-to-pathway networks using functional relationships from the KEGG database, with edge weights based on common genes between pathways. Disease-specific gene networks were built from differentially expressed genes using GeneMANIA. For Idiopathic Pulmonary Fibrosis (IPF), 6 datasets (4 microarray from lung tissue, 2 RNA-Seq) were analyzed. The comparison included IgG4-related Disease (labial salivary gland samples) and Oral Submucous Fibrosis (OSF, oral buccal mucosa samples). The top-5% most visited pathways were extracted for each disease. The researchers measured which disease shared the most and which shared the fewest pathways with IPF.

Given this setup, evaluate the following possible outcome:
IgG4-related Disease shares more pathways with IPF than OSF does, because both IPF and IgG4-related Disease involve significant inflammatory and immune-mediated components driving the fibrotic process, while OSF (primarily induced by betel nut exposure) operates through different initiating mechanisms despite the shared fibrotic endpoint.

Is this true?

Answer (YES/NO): YES